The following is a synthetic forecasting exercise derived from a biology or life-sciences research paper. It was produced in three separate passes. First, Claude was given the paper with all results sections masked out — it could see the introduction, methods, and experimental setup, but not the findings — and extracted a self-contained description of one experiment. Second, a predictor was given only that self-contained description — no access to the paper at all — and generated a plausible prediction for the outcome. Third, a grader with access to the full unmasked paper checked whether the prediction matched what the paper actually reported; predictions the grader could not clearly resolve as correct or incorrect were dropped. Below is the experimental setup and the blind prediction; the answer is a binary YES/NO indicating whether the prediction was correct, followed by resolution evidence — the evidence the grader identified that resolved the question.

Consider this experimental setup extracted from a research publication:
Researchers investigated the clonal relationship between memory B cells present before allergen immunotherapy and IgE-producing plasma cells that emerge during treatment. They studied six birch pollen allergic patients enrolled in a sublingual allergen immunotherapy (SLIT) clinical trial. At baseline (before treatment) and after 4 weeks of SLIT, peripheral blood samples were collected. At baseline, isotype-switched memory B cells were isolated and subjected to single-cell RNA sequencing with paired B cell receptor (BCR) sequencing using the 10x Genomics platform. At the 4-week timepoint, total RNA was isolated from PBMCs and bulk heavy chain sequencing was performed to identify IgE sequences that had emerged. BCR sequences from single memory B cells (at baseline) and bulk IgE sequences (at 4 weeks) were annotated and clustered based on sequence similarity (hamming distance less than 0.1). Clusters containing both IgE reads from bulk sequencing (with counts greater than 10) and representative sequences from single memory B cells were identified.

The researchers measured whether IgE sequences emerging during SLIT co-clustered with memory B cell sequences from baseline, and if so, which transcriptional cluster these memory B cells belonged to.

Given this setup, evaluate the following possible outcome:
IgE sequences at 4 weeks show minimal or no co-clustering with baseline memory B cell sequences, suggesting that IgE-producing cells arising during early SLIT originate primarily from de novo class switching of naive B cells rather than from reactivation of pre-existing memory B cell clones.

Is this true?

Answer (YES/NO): NO